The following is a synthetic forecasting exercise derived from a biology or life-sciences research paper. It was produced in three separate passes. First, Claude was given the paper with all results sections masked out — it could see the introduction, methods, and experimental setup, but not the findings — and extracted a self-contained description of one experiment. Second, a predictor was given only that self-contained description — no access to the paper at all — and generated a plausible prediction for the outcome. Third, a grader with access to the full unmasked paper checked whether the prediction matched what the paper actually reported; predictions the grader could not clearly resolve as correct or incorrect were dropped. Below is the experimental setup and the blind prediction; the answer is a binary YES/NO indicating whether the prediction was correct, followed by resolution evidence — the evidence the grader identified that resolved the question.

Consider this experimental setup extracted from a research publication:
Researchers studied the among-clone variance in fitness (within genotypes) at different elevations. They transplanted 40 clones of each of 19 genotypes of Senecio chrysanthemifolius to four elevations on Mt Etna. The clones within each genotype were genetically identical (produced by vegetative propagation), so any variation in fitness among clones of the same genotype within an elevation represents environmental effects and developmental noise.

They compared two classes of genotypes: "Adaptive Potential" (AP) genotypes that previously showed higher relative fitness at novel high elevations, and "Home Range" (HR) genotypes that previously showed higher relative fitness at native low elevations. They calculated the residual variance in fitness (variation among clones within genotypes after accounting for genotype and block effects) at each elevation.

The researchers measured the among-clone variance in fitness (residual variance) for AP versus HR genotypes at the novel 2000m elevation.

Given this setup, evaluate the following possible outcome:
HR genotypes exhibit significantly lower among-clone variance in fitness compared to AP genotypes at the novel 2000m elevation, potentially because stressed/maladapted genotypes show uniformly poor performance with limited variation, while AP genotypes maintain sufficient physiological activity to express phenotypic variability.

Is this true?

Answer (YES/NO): NO